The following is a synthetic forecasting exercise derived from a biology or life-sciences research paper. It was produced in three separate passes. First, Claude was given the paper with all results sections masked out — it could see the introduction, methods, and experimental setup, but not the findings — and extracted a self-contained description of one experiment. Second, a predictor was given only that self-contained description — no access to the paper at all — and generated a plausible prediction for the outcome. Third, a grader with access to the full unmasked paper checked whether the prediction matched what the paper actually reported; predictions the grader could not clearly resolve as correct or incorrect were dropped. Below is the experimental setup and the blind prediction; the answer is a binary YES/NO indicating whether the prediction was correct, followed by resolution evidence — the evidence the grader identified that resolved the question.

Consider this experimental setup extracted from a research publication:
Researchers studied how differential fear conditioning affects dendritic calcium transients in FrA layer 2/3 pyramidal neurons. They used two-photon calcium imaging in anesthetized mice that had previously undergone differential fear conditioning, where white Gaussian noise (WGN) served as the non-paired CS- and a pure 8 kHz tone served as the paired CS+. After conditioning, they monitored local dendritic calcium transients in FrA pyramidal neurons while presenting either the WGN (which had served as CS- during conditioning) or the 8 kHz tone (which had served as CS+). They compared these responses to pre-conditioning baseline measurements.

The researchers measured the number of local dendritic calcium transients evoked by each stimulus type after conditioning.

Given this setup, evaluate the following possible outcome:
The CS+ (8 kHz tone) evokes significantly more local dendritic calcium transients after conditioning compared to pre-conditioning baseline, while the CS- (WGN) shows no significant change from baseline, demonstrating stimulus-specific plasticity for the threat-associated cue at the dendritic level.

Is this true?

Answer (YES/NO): NO